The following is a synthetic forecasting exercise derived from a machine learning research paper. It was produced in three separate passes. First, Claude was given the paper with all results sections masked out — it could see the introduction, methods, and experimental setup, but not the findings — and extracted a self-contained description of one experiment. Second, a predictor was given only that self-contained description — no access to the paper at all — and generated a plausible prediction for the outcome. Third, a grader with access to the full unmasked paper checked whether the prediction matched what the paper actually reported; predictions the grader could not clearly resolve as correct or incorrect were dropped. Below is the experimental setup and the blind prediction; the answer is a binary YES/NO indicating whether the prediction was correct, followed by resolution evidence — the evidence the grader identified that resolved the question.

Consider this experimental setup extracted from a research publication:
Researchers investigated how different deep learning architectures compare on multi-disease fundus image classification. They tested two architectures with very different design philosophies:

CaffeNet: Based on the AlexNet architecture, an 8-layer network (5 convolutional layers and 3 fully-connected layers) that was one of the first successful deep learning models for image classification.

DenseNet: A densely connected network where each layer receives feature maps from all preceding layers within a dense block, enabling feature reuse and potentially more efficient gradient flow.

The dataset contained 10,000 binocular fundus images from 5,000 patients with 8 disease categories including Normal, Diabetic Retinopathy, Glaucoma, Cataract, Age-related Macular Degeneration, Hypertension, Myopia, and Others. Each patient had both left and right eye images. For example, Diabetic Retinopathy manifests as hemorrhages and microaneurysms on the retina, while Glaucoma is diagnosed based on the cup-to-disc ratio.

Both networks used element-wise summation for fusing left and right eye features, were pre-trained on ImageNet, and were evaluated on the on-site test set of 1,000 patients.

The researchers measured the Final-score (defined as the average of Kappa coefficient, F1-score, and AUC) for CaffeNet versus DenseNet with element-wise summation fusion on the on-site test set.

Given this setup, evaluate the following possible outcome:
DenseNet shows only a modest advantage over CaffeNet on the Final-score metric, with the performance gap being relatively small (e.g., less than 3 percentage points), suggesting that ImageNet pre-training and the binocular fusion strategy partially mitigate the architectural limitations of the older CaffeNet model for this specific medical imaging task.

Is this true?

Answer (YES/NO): YES